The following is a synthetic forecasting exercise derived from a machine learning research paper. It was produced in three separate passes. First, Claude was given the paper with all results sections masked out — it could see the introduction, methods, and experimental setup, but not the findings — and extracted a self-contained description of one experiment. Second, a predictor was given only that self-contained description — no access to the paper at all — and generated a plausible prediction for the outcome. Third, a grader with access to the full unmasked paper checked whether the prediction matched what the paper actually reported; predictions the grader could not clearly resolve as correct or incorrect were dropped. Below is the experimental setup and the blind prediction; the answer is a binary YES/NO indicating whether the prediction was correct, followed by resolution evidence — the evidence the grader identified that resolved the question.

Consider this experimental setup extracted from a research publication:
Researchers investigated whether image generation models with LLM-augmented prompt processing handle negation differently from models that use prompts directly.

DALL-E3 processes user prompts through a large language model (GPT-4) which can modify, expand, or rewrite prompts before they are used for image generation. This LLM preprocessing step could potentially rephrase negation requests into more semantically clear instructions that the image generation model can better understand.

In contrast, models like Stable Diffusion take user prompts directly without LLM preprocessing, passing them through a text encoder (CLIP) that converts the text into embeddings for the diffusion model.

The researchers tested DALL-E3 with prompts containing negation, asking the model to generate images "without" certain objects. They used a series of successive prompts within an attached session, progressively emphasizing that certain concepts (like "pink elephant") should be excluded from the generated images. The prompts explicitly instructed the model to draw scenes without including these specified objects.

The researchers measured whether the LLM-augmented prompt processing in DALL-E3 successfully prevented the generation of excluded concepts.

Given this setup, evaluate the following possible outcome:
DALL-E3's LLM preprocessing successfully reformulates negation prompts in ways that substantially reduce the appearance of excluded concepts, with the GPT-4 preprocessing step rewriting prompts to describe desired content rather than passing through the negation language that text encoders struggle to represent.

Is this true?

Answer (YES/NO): NO